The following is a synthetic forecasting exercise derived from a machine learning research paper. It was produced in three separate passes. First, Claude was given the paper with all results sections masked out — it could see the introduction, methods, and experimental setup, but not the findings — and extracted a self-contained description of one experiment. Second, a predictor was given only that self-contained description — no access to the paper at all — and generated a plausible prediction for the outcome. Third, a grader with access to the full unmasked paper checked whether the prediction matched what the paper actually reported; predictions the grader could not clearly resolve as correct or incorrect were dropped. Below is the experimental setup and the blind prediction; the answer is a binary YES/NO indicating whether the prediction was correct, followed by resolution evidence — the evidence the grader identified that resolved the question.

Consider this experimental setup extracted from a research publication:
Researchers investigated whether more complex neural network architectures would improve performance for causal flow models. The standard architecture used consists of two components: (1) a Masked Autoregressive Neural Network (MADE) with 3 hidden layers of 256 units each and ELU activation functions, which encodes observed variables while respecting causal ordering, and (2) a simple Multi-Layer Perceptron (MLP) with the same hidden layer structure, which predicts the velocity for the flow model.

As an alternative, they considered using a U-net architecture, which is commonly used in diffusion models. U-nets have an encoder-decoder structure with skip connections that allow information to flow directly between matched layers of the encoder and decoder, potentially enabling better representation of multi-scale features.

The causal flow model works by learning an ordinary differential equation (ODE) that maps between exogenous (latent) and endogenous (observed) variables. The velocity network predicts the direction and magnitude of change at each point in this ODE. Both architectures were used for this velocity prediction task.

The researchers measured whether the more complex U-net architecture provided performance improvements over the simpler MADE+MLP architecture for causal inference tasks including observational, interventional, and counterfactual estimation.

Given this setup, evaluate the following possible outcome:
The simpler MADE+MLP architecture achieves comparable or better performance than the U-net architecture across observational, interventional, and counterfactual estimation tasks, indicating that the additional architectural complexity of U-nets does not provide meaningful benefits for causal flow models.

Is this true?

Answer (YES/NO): YES